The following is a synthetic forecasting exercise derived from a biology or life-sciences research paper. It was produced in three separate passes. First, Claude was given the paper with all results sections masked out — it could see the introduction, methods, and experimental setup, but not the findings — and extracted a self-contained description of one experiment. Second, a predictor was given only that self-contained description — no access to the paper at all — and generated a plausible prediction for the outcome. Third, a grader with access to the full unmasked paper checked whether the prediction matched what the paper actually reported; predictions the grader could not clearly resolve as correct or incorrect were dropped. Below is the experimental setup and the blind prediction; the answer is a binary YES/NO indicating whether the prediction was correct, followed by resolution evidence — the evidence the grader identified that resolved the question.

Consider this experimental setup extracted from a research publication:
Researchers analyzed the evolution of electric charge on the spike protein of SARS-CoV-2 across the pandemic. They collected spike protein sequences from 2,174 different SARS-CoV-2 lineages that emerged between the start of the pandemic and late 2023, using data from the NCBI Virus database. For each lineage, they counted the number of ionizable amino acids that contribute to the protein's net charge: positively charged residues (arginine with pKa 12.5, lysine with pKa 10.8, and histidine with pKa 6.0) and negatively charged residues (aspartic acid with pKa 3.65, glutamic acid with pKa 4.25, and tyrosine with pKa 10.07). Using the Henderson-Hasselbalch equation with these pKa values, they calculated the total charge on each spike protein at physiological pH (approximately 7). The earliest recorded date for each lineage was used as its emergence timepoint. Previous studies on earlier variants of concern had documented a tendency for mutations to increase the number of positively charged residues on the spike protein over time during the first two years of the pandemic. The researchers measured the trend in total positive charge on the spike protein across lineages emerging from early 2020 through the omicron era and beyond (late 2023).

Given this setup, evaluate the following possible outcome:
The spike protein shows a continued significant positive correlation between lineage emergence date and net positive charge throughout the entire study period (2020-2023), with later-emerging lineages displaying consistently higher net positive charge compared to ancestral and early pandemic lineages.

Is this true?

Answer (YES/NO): NO